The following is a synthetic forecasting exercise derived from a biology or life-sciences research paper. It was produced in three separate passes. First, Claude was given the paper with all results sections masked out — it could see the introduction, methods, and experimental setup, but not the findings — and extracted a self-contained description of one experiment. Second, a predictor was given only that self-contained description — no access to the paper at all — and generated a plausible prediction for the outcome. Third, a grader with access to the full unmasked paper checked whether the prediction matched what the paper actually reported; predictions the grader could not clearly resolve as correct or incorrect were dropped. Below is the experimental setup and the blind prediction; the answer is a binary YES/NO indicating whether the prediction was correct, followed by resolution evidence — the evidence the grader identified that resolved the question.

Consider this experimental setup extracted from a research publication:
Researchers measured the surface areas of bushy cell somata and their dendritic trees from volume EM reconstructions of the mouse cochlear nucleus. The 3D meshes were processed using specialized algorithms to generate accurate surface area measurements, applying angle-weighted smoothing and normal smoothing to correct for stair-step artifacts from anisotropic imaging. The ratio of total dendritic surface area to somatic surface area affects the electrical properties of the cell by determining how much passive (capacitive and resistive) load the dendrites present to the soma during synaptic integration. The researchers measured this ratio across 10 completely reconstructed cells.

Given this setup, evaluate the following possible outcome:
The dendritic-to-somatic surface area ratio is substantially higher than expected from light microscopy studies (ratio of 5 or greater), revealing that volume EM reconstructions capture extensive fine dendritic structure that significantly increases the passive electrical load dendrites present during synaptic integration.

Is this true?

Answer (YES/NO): NO